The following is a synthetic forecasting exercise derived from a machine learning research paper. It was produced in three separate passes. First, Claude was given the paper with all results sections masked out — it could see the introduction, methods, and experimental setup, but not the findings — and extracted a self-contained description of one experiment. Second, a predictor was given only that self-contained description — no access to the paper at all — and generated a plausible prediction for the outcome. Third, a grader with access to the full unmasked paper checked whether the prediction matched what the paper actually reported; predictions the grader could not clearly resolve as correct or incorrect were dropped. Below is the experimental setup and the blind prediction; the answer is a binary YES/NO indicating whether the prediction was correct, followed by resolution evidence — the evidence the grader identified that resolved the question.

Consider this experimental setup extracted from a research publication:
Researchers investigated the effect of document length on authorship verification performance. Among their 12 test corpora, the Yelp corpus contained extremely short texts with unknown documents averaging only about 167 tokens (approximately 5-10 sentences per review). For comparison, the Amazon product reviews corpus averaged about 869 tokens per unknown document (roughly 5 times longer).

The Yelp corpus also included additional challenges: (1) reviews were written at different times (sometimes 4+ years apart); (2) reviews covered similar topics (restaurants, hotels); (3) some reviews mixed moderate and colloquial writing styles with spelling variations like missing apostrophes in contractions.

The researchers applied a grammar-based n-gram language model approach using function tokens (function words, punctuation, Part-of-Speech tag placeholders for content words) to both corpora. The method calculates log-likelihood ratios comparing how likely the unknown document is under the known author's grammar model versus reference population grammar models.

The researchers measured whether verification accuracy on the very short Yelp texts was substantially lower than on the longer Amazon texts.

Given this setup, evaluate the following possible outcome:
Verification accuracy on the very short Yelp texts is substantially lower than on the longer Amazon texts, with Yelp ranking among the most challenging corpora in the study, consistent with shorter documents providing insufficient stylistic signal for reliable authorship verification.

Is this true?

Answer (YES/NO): YES